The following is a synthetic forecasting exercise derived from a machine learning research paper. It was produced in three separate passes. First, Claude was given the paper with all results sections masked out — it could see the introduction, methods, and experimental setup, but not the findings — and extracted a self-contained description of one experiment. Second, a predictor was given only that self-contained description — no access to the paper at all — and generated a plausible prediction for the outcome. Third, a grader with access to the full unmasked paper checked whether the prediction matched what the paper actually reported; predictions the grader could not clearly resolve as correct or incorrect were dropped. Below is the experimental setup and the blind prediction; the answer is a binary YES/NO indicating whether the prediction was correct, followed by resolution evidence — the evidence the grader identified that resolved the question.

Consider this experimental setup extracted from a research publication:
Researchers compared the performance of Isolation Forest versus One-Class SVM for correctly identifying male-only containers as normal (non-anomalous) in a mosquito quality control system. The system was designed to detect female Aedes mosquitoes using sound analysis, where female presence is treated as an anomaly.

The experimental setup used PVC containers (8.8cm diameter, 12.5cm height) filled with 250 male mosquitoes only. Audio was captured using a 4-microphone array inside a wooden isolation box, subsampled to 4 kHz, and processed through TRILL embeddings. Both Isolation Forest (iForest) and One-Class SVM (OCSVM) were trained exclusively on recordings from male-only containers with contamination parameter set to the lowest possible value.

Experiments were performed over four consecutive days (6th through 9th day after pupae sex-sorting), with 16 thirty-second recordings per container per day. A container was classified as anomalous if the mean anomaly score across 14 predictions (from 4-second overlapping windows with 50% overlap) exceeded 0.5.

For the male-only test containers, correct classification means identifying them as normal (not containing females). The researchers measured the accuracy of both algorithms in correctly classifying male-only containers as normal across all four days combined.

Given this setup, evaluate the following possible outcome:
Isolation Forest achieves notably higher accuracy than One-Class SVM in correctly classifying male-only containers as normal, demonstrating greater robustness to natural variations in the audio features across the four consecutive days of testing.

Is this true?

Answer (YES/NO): NO